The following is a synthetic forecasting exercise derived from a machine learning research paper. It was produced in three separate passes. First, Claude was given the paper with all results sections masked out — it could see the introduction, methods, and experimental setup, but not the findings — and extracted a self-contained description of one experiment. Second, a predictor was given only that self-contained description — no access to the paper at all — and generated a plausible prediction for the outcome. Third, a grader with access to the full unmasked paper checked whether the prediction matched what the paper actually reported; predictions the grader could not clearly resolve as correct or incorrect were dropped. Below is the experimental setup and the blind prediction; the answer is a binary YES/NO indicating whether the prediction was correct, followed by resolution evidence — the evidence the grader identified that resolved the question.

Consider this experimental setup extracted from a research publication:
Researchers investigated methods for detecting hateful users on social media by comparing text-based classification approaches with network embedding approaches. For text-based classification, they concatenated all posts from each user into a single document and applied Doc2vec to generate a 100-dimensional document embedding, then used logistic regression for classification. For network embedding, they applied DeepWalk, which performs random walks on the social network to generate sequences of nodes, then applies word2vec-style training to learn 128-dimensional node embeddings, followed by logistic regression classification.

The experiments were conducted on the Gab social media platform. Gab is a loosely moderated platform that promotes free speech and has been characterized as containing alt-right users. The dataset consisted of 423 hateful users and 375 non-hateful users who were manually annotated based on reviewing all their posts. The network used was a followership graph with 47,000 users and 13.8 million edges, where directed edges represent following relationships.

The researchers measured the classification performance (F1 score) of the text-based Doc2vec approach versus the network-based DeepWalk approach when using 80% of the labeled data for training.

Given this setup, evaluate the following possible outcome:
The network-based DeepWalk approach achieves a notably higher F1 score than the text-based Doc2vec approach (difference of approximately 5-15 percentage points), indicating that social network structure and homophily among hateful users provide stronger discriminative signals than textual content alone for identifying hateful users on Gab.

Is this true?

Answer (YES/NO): NO